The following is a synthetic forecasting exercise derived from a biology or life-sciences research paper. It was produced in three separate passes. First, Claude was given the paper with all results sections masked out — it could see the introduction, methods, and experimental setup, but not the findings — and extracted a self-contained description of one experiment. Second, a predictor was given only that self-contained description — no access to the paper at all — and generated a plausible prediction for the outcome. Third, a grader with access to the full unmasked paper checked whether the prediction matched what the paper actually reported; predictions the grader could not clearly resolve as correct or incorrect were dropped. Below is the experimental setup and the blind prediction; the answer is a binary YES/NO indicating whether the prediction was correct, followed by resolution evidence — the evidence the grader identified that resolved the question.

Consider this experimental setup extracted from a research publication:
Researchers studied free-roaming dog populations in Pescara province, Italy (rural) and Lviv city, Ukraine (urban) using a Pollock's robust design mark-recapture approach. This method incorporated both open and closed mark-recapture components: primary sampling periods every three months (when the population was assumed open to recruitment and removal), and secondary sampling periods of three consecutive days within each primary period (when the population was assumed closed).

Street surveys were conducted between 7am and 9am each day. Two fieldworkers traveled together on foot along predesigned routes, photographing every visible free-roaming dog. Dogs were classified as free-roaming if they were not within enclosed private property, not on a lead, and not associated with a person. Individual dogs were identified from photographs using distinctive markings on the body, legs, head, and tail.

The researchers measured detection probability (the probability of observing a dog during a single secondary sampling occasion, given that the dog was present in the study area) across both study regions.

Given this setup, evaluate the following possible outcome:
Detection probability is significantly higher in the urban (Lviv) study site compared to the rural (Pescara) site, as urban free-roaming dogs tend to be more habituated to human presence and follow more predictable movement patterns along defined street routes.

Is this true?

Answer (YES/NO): NO